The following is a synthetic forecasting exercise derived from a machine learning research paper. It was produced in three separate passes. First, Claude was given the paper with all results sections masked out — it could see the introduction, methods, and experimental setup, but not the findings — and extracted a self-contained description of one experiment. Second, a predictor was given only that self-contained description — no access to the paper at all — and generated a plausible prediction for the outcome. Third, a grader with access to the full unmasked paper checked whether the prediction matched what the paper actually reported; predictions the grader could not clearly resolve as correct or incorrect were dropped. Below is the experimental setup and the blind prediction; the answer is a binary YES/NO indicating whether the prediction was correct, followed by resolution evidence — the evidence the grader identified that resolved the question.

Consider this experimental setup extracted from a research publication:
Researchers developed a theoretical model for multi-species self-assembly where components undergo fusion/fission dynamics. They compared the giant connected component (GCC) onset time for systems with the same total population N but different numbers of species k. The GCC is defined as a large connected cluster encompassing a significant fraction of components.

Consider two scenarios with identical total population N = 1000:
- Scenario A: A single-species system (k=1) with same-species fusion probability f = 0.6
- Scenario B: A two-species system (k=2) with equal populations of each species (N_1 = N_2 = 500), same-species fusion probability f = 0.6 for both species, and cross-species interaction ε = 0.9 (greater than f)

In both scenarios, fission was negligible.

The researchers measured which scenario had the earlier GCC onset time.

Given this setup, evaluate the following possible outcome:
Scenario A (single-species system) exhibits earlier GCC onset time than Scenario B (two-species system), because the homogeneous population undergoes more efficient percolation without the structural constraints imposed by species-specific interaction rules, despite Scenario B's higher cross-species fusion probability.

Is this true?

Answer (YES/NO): NO